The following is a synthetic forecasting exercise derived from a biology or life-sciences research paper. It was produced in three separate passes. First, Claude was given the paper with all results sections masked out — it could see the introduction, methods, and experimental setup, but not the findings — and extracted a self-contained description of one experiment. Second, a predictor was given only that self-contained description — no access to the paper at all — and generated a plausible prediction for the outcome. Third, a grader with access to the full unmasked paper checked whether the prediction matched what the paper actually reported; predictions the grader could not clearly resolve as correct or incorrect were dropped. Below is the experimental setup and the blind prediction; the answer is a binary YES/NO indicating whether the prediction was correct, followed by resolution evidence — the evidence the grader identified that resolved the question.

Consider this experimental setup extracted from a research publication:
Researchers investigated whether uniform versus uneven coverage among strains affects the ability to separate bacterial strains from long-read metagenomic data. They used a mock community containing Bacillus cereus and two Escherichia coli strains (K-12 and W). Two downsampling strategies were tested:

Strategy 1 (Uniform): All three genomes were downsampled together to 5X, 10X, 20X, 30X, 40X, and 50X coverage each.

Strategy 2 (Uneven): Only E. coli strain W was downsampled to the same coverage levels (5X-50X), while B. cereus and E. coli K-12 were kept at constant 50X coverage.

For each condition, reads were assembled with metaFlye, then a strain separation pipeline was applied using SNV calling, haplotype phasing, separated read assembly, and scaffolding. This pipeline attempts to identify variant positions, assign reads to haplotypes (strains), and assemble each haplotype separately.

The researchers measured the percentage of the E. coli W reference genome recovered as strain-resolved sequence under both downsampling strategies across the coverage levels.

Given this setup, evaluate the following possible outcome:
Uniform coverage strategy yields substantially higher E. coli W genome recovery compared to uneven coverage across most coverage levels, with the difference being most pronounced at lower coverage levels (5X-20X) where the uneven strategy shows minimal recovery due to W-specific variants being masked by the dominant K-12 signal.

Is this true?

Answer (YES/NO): NO